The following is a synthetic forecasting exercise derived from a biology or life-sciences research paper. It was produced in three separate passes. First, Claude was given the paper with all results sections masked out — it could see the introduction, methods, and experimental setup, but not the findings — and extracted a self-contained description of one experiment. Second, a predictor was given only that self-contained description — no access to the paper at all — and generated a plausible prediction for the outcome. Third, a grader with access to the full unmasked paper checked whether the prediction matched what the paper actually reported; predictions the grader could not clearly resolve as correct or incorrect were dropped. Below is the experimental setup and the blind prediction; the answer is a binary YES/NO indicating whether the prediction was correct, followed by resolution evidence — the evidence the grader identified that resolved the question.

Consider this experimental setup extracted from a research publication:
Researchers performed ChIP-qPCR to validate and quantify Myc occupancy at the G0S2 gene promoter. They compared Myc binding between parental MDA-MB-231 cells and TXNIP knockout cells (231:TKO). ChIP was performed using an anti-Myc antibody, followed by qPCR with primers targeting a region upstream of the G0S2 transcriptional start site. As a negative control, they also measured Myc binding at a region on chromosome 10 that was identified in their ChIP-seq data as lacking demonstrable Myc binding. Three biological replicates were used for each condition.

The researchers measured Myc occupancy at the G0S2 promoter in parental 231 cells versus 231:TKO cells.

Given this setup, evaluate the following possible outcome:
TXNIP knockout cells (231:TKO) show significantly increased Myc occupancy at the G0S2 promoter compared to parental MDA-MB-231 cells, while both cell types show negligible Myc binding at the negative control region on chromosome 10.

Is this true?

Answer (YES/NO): YES